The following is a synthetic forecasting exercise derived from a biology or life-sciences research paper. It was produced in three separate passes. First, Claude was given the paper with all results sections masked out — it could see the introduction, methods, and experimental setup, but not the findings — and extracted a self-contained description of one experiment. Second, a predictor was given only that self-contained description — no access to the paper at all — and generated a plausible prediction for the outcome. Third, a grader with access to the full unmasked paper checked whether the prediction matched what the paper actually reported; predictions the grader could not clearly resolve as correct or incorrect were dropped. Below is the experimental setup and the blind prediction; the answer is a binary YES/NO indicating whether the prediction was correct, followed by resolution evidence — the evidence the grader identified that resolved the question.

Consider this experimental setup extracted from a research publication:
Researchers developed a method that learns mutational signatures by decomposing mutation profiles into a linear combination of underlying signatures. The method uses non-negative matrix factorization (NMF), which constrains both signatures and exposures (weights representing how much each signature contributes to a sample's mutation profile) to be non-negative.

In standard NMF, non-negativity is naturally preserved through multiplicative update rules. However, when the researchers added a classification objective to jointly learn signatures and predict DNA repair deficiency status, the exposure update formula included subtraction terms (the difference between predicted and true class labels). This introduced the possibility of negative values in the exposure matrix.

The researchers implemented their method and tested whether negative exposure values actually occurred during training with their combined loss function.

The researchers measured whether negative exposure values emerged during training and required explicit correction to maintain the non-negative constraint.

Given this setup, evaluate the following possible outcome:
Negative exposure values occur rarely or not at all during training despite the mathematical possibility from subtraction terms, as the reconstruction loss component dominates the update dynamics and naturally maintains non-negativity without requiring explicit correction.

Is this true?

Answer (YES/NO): NO